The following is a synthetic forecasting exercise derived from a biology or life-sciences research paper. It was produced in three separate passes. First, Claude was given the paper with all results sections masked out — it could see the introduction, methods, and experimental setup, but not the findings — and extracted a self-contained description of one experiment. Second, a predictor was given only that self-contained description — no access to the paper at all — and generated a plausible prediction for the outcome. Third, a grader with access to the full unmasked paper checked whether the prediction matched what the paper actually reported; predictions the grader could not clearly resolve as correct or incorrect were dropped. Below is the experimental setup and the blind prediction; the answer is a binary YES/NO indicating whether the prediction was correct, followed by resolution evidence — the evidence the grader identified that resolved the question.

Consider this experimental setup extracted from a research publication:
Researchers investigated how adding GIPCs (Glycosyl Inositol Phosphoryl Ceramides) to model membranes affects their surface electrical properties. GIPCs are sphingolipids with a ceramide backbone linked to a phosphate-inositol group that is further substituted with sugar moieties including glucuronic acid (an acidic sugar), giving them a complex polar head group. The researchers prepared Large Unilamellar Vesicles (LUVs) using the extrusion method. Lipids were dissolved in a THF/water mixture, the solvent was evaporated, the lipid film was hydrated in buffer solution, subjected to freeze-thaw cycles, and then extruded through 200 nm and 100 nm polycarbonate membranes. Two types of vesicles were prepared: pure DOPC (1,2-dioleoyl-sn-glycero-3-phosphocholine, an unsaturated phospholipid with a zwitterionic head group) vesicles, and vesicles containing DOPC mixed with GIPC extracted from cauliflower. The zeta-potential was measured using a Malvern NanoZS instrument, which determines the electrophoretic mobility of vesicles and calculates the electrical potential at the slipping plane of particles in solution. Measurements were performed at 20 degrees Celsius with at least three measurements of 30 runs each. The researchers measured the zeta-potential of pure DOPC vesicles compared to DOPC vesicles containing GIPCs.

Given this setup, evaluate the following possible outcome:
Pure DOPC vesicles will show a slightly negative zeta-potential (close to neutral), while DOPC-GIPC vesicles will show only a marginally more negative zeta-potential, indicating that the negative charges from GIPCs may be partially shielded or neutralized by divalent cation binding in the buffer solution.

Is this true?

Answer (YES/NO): NO